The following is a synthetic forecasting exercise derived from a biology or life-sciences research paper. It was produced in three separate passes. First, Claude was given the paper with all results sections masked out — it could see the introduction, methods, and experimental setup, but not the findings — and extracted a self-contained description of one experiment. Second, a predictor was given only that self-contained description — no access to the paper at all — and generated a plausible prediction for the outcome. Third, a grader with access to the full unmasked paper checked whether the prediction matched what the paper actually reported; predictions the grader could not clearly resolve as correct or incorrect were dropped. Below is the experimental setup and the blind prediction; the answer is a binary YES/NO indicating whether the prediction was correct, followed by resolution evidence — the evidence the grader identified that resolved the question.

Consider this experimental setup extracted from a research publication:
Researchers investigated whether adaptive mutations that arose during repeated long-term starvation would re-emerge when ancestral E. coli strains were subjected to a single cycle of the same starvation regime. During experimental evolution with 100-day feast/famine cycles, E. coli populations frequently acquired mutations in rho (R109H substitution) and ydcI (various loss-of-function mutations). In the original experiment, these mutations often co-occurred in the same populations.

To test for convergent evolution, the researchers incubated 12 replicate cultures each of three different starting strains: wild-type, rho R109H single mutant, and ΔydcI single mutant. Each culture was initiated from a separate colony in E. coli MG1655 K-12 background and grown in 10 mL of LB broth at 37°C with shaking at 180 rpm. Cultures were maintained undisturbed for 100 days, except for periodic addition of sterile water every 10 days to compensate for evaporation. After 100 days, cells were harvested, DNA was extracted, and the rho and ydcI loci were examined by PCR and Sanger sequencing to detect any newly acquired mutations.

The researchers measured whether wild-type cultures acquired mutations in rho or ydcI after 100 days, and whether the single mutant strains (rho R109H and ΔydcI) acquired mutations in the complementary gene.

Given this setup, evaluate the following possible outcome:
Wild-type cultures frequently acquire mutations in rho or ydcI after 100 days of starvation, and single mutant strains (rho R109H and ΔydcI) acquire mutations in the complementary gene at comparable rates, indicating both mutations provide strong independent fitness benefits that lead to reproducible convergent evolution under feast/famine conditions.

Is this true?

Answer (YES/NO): NO